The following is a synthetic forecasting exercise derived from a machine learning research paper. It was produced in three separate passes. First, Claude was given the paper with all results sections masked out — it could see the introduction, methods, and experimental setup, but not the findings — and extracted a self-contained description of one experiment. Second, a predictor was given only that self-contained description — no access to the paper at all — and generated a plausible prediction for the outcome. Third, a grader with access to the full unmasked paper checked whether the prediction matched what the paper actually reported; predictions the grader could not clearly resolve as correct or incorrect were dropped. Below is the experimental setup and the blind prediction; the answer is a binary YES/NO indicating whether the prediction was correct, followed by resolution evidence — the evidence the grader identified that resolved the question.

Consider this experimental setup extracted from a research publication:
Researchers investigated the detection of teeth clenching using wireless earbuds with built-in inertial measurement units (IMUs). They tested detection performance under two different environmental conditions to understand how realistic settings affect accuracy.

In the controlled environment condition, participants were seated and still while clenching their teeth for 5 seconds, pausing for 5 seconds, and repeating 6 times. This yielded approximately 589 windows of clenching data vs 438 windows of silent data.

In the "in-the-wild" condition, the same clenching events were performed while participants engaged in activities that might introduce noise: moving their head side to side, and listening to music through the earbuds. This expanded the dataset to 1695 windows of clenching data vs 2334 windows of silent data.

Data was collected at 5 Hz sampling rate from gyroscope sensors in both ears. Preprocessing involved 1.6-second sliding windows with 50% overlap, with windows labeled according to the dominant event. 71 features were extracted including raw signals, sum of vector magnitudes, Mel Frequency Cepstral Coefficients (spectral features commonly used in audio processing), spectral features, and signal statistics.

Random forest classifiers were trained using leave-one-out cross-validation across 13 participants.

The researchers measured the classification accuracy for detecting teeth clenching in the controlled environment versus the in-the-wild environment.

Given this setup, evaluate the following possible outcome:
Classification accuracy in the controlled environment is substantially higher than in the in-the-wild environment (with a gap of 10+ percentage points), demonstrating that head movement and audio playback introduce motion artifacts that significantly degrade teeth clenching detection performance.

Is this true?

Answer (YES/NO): NO